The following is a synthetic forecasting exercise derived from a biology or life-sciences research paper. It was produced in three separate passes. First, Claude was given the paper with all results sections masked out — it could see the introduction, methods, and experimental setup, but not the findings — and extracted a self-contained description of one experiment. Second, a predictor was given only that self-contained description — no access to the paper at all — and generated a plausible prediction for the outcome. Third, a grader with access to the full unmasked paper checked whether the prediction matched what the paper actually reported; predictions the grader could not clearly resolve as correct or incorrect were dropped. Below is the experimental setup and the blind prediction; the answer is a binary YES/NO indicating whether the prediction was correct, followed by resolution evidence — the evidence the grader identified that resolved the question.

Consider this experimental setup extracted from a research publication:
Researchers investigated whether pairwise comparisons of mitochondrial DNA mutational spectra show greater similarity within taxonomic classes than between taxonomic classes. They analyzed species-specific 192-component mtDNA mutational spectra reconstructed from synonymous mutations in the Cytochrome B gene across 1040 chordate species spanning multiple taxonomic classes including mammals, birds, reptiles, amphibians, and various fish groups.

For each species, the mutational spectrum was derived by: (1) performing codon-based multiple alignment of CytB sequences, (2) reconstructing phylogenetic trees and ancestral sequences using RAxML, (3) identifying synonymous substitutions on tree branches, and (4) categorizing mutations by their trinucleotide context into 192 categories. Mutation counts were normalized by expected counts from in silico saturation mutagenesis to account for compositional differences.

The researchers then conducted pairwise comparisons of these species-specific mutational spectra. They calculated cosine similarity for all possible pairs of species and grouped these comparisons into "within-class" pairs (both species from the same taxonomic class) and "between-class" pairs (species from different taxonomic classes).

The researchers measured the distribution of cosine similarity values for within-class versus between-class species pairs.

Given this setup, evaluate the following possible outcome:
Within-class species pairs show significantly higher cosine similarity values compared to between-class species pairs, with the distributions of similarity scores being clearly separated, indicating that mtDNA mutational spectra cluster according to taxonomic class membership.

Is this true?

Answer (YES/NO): NO